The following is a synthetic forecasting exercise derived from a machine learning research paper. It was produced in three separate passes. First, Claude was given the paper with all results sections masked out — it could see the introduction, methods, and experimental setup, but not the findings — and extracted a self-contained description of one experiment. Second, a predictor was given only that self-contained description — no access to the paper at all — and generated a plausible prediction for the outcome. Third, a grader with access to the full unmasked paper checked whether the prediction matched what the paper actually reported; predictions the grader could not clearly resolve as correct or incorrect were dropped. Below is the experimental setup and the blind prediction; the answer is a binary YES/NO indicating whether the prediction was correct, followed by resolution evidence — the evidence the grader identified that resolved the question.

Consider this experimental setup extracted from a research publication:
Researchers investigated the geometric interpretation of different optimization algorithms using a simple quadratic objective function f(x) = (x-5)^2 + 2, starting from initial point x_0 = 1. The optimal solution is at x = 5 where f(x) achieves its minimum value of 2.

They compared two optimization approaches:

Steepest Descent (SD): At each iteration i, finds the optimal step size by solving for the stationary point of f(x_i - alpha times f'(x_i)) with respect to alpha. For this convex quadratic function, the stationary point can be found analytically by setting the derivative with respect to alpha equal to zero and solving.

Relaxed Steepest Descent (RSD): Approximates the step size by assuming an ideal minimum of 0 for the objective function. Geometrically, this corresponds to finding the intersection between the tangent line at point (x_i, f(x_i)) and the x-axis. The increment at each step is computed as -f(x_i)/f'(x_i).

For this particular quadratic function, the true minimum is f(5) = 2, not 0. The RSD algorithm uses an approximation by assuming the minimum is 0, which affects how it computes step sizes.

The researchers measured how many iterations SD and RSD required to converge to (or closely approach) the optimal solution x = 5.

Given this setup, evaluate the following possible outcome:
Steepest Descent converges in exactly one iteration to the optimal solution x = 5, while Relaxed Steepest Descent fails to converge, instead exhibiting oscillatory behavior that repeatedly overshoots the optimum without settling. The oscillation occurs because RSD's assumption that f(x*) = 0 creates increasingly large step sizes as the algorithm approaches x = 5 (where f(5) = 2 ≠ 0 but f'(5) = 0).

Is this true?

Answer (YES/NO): NO